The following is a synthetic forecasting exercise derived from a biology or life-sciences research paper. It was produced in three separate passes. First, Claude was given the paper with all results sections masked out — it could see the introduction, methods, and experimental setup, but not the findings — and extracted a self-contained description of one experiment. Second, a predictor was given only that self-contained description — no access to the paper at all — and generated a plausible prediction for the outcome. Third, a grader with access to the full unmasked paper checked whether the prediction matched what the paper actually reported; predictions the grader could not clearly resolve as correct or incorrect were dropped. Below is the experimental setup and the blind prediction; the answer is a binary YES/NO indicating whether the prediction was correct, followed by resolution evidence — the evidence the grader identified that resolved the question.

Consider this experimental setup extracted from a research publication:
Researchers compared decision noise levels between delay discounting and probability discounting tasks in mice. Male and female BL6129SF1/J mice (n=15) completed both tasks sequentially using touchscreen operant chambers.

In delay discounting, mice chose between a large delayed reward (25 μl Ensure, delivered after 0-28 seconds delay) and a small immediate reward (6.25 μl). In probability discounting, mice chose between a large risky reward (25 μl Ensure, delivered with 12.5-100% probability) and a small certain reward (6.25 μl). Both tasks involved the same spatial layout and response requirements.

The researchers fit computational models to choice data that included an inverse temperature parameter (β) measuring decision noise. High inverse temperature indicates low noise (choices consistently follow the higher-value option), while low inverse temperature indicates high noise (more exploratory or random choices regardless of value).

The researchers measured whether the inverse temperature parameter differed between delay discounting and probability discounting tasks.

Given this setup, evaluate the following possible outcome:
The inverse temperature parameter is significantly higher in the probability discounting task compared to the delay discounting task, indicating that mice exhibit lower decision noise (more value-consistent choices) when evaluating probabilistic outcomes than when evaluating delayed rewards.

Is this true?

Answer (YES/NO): YES